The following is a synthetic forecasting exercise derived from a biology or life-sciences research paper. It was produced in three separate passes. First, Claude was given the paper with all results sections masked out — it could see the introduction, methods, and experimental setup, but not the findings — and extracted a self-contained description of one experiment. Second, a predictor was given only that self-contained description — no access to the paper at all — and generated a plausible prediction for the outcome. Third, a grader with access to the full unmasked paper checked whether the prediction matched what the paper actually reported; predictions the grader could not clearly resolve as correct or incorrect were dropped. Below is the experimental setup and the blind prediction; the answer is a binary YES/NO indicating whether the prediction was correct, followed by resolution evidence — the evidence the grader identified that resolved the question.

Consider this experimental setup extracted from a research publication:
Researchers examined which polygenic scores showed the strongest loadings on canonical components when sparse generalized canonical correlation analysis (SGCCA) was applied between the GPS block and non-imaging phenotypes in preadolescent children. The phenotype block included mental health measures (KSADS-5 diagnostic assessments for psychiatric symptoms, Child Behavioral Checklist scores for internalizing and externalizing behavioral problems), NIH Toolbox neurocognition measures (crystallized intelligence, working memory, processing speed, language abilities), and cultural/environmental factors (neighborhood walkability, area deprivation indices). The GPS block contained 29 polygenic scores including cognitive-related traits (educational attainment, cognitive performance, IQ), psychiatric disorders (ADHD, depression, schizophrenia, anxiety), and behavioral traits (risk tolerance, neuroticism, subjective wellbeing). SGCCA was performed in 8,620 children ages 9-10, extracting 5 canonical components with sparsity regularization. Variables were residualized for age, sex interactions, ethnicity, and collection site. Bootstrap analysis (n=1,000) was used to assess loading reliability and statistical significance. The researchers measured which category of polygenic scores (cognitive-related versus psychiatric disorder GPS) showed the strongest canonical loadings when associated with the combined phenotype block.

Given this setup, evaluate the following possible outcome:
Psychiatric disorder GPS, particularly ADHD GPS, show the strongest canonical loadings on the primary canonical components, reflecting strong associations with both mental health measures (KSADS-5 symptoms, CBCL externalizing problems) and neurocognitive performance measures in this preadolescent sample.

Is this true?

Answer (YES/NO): NO